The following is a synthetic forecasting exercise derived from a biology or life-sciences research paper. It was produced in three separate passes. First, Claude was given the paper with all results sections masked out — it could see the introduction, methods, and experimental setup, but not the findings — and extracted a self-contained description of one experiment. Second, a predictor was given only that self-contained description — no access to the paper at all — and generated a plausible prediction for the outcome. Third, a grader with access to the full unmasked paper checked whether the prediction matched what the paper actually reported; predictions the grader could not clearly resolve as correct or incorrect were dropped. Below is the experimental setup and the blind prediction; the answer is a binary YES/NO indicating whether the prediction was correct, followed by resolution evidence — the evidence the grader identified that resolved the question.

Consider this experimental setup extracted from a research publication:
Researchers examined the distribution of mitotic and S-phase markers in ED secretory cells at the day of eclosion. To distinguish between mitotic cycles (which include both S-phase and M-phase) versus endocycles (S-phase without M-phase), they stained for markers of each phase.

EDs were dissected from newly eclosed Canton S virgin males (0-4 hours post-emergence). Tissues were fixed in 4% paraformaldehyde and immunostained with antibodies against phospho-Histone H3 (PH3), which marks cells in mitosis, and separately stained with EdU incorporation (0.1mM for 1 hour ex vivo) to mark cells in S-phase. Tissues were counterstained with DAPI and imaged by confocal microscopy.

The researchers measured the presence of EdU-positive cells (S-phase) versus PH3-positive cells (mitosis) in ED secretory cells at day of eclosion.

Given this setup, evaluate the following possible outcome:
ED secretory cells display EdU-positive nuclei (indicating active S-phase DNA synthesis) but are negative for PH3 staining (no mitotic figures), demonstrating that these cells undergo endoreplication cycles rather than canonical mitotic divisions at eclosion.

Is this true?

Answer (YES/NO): YES